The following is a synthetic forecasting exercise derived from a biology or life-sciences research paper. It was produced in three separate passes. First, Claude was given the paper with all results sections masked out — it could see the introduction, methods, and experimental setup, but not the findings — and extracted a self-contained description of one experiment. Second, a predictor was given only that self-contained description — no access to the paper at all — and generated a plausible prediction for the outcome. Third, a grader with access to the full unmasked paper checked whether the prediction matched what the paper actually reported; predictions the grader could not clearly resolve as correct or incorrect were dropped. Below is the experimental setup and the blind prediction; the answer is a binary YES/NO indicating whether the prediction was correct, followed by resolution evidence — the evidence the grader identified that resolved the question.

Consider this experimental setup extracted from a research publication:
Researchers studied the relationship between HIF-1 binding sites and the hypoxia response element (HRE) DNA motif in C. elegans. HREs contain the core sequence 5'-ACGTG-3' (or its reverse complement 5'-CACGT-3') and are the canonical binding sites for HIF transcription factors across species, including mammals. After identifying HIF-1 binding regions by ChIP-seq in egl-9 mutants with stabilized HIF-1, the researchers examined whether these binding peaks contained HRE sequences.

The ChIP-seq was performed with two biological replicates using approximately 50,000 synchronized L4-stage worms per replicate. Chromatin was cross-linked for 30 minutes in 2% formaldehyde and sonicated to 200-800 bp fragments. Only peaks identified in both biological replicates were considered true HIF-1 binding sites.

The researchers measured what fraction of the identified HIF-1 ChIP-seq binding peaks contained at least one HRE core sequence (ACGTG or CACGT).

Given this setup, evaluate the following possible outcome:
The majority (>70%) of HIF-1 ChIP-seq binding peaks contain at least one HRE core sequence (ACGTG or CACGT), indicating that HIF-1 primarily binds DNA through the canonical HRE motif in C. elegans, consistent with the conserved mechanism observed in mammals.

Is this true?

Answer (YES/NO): NO